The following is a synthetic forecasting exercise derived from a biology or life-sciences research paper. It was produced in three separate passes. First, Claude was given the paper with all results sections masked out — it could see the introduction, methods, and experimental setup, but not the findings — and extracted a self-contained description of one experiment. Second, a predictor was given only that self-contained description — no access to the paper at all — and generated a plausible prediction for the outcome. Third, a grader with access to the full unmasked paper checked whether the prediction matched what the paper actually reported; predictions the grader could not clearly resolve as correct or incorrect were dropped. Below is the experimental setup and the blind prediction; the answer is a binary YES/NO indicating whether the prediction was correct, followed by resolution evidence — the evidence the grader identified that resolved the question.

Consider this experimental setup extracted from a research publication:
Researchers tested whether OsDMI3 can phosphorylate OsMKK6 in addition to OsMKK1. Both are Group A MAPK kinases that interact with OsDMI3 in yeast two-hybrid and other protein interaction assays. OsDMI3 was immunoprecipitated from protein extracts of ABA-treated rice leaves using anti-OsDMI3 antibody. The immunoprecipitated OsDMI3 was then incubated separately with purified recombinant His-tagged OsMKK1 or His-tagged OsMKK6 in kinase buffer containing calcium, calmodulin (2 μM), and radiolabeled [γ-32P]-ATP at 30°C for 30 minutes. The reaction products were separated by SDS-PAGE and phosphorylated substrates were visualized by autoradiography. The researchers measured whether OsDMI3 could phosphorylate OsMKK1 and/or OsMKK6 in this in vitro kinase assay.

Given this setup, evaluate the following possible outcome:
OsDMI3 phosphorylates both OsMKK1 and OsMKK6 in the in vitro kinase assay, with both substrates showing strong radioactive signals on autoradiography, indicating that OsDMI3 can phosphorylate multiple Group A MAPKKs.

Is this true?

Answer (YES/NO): YES